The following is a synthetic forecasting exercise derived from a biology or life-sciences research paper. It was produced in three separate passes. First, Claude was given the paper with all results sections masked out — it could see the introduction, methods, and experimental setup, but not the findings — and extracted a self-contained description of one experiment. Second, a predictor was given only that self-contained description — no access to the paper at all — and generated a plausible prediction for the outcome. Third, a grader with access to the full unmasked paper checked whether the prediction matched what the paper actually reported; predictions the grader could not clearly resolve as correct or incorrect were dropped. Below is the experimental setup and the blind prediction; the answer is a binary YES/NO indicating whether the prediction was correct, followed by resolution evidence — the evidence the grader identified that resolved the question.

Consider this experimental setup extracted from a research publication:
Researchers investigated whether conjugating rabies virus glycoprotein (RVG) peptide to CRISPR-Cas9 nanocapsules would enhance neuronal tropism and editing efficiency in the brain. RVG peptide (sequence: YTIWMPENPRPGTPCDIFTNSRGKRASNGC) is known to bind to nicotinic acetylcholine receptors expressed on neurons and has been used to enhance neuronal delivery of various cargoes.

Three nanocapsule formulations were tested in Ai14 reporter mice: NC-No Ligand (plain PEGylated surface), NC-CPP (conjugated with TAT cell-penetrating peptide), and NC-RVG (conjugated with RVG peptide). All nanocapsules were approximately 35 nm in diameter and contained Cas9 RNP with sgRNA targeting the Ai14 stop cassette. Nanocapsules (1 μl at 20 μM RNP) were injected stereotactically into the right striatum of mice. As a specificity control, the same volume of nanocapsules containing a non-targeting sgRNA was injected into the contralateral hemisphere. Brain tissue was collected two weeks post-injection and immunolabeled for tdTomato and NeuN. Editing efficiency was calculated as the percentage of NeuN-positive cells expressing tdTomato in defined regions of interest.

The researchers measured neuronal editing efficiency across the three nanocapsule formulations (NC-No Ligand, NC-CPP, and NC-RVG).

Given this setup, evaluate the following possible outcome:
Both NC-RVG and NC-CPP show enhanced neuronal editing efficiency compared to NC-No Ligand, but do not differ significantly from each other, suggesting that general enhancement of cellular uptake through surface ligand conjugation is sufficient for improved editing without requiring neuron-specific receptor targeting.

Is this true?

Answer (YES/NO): NO